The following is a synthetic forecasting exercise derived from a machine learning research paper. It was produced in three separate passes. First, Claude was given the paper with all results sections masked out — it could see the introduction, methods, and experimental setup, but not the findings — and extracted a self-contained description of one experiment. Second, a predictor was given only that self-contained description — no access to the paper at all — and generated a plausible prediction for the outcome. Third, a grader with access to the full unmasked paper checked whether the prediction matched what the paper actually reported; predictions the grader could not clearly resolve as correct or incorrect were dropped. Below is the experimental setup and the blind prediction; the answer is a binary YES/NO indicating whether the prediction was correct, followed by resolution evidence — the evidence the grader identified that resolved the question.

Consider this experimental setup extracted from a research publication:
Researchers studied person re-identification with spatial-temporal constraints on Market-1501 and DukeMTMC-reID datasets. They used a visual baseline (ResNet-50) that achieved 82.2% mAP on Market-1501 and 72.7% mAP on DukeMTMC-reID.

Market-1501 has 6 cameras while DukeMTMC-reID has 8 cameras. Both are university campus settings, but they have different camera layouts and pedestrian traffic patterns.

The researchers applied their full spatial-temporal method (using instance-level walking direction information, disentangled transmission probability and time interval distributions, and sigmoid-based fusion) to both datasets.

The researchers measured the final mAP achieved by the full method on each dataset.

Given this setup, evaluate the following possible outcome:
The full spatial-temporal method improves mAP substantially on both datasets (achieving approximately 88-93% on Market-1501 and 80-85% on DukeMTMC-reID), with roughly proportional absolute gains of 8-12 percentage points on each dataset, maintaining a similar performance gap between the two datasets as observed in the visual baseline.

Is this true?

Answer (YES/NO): NO